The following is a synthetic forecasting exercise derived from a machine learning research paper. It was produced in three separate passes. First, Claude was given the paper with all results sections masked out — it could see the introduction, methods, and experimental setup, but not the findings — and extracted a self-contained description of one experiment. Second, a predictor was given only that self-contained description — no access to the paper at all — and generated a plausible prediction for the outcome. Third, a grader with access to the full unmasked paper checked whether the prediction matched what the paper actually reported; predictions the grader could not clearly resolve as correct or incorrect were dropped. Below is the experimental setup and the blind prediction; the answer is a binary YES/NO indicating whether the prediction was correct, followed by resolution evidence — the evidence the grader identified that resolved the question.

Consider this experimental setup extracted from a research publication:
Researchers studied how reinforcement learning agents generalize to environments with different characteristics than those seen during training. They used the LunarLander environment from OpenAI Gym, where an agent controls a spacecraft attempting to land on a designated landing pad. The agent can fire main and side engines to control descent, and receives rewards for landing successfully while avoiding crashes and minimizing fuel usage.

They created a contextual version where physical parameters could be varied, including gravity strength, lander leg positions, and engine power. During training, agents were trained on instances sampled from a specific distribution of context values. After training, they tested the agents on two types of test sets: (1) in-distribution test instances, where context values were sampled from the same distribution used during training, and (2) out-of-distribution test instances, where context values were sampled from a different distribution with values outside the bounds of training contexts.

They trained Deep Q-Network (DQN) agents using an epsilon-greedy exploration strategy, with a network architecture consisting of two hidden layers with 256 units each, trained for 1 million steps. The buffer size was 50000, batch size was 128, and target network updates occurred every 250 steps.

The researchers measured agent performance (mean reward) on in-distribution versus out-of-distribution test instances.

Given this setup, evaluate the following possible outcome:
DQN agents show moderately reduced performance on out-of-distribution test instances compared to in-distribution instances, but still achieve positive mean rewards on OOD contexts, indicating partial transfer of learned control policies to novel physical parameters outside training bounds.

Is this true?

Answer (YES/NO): YES